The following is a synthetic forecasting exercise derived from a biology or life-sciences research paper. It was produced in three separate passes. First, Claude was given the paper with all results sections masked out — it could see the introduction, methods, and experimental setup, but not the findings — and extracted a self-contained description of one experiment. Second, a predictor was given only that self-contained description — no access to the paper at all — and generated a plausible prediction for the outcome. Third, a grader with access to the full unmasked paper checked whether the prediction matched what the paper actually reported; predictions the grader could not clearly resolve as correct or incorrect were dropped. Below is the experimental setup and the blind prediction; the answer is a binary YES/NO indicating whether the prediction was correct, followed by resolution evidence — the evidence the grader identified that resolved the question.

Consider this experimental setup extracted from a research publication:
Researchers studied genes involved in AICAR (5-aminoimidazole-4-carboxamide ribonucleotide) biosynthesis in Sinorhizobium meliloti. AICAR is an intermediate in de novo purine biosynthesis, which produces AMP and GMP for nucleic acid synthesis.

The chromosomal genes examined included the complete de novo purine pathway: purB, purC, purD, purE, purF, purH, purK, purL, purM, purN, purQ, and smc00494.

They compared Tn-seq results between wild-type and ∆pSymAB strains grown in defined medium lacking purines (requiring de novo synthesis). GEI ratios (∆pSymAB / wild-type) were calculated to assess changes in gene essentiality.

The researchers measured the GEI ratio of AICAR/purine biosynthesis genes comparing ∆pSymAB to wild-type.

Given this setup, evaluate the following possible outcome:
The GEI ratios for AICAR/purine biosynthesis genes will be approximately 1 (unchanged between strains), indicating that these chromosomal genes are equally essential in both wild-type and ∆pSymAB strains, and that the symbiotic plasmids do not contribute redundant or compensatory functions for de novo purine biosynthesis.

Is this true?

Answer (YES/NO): YES